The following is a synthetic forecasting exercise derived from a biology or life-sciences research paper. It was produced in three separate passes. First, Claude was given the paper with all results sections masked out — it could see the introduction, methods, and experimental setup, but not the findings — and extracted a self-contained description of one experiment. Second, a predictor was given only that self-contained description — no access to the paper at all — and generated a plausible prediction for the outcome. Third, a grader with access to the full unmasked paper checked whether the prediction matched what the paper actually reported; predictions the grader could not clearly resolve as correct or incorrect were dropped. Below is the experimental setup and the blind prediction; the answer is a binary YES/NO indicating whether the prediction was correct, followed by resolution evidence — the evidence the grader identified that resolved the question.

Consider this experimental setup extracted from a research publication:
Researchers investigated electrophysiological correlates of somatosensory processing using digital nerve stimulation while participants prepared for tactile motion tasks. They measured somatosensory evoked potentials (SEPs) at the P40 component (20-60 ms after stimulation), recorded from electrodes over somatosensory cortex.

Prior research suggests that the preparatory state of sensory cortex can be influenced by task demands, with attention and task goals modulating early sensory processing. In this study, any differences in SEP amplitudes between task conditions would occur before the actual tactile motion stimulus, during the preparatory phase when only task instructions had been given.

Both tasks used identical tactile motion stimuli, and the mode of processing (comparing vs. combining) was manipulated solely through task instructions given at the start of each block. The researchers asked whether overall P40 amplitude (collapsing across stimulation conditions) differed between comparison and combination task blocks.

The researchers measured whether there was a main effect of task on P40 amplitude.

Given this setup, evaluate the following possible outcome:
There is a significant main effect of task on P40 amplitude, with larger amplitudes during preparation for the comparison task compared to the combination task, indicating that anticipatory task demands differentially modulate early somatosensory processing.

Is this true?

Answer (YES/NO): NO